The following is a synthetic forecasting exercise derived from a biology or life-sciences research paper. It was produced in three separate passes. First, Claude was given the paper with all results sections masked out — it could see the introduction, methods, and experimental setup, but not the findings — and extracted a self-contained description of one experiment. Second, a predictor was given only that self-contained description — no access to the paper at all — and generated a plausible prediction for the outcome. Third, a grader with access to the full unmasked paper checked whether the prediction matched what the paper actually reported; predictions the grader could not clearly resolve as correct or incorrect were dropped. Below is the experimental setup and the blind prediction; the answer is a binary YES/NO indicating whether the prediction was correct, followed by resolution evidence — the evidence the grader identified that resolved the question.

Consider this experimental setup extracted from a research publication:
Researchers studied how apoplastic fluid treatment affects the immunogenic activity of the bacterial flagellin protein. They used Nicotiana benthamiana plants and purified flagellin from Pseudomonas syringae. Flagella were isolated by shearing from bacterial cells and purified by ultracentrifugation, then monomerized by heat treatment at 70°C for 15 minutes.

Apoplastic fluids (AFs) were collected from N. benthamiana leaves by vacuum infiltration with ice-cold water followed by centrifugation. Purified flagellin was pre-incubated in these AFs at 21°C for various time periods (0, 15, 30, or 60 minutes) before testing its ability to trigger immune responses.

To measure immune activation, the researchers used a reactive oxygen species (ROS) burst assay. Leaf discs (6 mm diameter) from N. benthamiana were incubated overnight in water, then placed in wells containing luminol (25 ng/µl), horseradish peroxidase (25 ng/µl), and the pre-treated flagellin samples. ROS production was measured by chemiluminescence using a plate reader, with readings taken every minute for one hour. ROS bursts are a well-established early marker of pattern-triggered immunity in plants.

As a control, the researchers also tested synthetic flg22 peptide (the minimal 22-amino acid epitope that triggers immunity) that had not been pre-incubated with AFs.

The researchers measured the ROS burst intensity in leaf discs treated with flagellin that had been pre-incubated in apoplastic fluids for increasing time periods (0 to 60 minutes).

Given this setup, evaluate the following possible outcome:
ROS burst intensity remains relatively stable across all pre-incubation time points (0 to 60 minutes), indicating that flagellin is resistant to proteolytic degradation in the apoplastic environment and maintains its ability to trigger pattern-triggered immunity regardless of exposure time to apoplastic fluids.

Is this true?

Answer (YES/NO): NO